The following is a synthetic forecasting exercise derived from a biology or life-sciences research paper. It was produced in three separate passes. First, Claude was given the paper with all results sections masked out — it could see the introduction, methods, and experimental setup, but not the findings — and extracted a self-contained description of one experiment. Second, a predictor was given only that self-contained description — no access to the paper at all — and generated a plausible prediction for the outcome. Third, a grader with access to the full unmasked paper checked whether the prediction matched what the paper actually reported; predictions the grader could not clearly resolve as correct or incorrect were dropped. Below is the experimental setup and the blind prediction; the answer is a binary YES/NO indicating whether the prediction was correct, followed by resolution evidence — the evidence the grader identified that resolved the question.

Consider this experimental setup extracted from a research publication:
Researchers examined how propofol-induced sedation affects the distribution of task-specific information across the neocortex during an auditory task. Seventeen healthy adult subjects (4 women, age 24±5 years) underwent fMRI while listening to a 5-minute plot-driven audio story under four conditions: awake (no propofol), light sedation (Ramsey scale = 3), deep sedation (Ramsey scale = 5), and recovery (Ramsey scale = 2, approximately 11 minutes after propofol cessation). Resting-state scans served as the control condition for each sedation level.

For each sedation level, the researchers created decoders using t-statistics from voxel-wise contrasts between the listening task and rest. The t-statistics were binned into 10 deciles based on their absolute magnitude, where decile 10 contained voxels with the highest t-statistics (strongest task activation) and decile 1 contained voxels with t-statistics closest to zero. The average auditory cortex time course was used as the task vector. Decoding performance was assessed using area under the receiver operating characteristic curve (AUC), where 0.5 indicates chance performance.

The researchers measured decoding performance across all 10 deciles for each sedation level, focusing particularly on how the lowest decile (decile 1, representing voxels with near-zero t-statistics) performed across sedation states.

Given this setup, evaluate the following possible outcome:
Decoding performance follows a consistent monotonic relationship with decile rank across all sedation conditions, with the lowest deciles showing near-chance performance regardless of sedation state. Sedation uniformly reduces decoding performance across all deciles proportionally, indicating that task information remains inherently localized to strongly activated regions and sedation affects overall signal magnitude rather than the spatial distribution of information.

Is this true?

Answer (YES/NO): NO